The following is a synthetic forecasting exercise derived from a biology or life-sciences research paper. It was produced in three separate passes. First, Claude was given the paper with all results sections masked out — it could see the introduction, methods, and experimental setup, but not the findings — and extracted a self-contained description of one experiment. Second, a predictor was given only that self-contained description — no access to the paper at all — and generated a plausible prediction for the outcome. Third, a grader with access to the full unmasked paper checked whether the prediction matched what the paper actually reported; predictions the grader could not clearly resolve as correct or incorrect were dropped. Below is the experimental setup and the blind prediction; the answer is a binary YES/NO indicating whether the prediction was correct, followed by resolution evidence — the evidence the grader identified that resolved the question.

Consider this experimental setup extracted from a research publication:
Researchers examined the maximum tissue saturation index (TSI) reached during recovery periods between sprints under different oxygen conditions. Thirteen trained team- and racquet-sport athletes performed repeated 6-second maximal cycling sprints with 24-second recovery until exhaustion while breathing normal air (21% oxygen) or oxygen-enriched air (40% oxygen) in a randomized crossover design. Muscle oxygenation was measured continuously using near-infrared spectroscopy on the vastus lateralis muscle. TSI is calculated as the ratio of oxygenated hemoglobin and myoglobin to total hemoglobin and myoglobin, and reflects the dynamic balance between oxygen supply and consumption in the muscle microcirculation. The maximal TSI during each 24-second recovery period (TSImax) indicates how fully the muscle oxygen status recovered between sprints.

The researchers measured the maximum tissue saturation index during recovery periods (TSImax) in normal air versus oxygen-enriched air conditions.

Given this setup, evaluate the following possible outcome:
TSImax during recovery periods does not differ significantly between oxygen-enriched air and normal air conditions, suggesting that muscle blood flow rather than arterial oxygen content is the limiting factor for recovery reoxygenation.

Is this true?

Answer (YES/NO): NO